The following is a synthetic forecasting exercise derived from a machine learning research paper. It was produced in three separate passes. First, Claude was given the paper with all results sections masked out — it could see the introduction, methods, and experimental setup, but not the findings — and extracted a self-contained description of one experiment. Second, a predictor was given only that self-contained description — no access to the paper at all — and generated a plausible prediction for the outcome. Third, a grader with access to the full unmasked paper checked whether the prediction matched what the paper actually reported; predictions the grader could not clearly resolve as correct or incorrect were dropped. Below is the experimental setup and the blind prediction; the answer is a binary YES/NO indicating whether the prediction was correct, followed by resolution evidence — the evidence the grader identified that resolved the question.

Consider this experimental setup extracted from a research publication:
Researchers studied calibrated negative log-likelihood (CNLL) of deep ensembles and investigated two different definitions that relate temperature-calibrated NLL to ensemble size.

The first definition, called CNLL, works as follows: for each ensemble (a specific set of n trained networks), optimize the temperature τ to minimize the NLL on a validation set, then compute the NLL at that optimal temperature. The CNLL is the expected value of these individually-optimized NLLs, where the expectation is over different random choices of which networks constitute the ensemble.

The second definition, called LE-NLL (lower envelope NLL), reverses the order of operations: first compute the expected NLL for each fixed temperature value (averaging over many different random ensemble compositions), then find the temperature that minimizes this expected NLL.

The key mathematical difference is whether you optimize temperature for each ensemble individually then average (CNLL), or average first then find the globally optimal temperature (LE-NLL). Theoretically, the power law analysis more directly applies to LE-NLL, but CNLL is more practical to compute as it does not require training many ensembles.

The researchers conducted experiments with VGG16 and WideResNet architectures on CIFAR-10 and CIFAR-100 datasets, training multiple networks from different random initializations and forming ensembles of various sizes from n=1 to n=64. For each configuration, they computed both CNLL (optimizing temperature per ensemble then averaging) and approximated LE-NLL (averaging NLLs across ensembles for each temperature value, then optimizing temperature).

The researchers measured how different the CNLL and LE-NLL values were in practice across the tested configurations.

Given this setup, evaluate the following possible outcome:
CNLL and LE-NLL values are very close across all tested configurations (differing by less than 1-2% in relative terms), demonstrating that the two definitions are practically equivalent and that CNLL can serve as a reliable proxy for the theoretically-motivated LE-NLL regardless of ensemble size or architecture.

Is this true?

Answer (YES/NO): YES